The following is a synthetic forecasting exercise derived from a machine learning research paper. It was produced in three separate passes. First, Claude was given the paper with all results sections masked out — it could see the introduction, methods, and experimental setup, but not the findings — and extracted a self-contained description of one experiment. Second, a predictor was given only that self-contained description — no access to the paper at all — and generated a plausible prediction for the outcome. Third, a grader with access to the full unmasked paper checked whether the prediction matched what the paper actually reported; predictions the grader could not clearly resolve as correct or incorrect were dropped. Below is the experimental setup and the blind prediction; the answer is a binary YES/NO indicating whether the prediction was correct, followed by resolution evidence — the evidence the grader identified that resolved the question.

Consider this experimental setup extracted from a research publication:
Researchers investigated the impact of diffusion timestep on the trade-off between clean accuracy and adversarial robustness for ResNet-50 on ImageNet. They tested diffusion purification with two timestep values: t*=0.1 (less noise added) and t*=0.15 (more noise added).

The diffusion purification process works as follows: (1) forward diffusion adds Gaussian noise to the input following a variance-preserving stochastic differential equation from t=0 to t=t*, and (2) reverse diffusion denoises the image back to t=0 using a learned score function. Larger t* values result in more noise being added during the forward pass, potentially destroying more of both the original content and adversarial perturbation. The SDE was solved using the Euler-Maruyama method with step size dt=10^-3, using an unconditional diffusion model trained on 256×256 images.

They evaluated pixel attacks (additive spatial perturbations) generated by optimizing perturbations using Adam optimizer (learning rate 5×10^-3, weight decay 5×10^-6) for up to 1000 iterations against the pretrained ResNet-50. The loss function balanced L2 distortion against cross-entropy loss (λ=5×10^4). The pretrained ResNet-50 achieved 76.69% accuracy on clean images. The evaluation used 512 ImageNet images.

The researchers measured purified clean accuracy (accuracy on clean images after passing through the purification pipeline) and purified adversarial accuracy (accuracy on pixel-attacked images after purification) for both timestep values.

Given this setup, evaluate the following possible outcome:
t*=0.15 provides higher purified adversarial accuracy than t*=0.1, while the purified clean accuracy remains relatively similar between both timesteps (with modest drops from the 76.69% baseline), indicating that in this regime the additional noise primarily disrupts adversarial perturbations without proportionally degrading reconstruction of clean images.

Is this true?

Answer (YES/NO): NO